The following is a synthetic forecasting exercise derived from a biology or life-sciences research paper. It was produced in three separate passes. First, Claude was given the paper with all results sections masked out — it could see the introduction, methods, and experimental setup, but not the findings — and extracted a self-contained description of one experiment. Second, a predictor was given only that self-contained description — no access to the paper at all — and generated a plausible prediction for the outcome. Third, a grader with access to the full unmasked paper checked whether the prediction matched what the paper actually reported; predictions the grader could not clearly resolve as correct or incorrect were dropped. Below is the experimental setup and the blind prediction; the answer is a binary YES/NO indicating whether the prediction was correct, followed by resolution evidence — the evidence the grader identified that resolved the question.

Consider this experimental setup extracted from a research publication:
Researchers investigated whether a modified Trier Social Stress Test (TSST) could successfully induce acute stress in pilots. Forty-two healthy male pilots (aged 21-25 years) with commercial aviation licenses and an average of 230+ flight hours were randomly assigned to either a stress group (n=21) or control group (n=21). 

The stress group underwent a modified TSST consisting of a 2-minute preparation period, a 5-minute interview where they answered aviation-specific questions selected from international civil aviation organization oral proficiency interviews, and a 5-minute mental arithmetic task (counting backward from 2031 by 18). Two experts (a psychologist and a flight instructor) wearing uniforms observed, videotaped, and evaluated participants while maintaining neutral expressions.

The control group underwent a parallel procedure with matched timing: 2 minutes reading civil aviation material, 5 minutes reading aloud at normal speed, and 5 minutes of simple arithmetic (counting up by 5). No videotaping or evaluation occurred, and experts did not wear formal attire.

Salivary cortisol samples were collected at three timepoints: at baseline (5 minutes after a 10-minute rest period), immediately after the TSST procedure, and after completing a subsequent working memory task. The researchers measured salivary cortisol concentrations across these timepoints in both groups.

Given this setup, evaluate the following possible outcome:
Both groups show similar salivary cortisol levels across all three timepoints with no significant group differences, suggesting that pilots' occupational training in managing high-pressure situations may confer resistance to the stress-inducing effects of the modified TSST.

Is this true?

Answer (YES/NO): NO